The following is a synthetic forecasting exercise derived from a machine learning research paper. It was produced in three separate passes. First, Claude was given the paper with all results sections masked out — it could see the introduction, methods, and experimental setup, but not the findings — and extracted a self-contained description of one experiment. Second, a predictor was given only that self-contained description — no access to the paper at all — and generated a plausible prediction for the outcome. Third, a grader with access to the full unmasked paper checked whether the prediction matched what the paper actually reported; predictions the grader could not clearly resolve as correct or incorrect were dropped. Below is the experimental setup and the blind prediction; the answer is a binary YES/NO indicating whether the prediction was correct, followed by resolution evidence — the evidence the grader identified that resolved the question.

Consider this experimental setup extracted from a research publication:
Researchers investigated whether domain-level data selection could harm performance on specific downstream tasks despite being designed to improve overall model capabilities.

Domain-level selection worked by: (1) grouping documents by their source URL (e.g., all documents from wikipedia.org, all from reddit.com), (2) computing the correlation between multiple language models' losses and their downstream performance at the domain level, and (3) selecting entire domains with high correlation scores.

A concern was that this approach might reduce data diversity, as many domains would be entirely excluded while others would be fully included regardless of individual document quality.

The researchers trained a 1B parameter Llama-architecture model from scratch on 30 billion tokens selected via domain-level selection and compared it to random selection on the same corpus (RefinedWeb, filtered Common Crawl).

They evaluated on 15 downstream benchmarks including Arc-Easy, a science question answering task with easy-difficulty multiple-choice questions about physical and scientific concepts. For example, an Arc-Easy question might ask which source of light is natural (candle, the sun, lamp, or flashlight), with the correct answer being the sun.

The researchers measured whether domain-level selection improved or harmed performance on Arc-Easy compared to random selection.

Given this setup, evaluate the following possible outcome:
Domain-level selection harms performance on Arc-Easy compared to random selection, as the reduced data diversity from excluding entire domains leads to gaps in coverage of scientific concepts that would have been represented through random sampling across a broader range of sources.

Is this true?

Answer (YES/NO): YES